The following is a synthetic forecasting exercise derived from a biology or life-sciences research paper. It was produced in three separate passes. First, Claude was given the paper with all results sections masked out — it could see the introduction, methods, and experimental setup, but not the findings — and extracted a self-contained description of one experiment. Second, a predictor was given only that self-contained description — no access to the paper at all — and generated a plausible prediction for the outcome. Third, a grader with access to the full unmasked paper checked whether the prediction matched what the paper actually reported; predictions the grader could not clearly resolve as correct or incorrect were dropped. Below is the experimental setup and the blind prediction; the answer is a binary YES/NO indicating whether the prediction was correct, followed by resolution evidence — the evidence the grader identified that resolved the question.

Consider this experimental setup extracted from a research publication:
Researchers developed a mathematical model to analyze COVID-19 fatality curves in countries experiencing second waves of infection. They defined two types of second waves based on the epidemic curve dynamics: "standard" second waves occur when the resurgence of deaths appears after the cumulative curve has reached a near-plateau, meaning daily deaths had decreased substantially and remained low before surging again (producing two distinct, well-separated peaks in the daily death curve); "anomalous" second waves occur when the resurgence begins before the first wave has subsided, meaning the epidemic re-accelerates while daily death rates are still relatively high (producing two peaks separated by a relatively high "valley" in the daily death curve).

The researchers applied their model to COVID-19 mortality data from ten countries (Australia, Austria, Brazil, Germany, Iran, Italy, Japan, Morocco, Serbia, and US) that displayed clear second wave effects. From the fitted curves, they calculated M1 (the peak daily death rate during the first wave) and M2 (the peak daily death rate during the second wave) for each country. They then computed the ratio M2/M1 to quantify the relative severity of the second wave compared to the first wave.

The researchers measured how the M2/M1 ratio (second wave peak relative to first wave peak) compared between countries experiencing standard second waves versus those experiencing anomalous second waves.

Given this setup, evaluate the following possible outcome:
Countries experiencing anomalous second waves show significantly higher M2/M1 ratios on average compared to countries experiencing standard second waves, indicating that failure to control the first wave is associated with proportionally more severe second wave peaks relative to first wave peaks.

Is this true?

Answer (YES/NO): NO